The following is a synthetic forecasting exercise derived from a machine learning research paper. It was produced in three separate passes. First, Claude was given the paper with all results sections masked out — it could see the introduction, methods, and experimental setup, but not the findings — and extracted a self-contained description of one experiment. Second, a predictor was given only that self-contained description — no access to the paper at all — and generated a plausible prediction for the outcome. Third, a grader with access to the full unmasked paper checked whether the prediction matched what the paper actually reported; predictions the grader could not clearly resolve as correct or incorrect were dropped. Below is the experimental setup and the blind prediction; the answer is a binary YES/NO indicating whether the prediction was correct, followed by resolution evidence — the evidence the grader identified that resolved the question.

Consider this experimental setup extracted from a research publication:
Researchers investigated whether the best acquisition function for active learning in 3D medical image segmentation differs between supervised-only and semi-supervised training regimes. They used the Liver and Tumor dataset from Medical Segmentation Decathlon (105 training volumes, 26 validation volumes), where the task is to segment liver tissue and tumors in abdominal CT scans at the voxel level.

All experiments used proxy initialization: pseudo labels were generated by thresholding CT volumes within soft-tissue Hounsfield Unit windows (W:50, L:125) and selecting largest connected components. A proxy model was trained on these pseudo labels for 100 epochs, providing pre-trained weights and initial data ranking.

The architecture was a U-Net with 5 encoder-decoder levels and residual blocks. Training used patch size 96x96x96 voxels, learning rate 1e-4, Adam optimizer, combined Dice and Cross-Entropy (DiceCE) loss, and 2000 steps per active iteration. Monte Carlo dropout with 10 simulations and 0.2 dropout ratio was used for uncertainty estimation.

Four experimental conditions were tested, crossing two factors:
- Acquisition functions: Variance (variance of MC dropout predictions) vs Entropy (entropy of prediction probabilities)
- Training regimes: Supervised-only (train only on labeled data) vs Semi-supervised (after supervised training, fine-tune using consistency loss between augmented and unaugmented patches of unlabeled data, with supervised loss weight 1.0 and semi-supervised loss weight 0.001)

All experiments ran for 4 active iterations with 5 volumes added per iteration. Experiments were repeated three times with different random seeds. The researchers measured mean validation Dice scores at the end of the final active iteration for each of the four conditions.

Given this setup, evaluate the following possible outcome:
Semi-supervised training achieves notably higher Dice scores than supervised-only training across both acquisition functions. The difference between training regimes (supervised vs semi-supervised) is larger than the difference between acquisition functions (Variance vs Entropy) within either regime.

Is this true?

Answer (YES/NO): NO